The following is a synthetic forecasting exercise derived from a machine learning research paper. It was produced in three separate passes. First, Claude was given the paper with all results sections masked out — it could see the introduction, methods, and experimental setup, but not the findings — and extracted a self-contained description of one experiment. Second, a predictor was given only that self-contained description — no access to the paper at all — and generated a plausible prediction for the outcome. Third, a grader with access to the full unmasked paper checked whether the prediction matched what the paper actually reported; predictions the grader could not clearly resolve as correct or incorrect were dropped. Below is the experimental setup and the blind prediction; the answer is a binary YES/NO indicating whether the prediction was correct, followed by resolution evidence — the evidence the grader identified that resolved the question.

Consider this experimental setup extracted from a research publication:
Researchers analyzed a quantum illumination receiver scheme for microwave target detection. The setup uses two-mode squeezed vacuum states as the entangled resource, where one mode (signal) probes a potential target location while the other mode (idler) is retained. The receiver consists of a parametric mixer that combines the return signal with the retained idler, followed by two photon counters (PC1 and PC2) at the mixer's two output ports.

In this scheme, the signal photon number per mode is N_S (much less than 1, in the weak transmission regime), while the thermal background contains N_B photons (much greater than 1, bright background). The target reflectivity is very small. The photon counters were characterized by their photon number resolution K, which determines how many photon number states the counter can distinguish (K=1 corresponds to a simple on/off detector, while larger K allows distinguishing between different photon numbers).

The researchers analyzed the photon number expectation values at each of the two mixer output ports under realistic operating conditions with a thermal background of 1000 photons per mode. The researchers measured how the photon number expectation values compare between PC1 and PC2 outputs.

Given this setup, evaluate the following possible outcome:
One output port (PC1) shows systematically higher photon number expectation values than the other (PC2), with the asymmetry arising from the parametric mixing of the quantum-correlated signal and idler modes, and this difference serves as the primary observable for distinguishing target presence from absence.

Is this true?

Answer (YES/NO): NO